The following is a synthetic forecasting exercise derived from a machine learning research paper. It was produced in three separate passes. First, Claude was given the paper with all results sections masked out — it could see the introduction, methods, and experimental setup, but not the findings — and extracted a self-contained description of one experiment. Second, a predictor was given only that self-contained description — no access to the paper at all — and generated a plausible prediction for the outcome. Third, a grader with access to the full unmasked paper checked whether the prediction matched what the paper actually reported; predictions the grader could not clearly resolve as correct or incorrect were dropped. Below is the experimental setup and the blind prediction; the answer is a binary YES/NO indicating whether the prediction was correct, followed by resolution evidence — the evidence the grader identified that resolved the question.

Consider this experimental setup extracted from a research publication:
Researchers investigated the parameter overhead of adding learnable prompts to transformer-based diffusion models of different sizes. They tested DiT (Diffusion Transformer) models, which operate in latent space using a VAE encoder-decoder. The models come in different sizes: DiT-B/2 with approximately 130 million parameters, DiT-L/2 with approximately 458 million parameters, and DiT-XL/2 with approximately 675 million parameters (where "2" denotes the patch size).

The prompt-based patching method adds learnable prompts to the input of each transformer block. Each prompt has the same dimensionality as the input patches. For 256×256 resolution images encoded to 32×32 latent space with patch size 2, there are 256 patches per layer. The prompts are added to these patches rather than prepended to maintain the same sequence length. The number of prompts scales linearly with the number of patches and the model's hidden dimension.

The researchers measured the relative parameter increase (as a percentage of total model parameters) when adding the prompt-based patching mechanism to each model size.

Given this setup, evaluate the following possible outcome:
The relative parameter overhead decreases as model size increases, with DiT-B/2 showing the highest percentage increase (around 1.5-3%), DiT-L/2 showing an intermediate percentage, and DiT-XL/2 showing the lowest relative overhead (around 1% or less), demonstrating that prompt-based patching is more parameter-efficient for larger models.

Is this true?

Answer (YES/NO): NO